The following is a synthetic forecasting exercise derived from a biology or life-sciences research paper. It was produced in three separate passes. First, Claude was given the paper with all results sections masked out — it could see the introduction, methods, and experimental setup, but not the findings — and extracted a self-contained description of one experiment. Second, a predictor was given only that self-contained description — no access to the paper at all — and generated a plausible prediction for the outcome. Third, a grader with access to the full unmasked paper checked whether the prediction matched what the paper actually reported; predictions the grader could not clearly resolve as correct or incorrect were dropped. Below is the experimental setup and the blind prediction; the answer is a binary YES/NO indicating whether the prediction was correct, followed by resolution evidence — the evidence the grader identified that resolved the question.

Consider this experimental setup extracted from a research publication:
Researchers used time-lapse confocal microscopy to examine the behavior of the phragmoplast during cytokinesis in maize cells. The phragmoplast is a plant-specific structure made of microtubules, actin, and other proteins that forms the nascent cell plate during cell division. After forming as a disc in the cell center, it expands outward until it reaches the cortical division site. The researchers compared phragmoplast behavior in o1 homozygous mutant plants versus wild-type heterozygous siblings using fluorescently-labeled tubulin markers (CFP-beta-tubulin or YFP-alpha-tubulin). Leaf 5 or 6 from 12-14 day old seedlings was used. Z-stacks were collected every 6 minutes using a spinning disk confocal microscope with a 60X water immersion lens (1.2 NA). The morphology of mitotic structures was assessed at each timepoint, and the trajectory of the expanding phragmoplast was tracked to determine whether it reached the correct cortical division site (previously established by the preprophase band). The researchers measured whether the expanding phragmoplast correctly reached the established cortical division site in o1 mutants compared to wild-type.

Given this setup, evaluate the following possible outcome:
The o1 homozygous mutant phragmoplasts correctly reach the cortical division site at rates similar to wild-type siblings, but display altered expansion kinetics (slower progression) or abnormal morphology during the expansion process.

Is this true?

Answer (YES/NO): NO